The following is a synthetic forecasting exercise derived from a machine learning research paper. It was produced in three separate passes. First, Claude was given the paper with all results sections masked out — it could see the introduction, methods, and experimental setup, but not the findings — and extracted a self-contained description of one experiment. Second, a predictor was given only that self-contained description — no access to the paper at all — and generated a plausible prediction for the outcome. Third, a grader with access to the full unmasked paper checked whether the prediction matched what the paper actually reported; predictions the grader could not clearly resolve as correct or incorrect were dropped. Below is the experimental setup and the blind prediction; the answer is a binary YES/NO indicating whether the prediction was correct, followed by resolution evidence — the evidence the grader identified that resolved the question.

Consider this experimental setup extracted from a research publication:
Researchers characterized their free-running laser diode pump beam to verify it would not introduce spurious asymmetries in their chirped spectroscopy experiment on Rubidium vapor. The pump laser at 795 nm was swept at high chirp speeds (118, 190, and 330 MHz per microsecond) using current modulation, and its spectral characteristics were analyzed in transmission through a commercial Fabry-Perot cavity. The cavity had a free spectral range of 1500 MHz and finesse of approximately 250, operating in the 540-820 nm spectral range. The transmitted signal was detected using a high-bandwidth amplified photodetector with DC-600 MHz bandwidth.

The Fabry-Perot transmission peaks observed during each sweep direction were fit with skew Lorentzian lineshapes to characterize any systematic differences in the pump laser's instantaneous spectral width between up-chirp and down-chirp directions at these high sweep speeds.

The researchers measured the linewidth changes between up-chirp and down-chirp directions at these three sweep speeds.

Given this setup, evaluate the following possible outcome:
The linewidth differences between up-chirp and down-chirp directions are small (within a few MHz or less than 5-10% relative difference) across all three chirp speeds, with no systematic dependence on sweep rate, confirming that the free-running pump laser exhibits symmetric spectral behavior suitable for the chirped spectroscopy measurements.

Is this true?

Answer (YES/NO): YES